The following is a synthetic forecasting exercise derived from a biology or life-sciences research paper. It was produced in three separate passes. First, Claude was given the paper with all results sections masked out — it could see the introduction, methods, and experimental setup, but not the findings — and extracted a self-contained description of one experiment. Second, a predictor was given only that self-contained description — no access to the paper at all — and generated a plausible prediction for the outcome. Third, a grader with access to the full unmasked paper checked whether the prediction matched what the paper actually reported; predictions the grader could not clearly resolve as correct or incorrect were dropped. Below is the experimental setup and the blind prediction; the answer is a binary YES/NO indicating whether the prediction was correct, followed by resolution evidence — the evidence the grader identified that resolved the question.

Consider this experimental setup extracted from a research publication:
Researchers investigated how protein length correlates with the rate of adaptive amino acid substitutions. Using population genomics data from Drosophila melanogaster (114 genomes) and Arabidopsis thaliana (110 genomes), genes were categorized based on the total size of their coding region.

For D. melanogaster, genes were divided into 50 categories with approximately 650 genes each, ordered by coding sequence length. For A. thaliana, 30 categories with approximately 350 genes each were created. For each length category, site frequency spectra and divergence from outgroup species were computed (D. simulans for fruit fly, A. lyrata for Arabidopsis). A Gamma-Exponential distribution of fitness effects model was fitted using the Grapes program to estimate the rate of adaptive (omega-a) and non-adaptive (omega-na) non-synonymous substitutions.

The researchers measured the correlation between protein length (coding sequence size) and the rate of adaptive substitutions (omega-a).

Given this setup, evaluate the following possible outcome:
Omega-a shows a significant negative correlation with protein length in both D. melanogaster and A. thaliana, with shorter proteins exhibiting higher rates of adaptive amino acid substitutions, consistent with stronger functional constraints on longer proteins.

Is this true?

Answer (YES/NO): NO